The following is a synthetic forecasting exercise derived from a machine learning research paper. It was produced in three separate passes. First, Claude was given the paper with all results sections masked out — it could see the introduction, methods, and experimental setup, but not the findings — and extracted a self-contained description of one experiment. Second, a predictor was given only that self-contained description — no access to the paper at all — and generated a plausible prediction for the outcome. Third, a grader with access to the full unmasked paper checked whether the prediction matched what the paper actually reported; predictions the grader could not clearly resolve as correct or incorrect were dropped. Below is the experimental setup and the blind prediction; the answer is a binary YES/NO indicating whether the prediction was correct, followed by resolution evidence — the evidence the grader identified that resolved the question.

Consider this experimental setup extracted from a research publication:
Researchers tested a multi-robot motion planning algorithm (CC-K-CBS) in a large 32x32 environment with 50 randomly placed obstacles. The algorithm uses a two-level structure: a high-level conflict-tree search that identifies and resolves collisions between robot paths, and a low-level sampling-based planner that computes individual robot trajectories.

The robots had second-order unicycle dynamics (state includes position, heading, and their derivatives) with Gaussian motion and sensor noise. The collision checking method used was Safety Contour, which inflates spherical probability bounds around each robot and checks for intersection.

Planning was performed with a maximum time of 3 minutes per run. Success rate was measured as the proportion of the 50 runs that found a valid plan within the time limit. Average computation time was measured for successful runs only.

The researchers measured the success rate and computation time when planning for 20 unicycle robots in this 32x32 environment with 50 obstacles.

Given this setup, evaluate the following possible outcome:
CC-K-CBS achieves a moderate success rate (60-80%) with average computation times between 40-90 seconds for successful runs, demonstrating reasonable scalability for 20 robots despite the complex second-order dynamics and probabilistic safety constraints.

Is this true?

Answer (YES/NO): NO